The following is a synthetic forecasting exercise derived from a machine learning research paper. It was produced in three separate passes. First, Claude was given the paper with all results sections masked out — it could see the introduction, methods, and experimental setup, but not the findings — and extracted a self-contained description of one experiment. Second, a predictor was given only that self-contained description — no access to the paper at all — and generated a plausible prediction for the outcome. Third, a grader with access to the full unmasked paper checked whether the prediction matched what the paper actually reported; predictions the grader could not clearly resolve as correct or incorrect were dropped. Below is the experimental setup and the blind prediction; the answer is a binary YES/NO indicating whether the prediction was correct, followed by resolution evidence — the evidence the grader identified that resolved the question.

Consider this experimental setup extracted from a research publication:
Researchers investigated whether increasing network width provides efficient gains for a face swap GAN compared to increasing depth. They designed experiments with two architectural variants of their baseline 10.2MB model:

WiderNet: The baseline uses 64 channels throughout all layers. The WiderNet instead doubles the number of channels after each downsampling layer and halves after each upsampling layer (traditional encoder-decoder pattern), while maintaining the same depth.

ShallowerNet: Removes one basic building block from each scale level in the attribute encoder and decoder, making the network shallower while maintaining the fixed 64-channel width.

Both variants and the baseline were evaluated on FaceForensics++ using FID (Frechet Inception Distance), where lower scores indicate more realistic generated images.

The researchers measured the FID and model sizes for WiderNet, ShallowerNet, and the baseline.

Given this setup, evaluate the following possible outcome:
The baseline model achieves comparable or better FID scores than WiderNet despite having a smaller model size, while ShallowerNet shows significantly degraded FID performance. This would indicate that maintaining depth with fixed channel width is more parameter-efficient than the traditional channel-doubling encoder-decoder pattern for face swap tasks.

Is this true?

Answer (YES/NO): NO